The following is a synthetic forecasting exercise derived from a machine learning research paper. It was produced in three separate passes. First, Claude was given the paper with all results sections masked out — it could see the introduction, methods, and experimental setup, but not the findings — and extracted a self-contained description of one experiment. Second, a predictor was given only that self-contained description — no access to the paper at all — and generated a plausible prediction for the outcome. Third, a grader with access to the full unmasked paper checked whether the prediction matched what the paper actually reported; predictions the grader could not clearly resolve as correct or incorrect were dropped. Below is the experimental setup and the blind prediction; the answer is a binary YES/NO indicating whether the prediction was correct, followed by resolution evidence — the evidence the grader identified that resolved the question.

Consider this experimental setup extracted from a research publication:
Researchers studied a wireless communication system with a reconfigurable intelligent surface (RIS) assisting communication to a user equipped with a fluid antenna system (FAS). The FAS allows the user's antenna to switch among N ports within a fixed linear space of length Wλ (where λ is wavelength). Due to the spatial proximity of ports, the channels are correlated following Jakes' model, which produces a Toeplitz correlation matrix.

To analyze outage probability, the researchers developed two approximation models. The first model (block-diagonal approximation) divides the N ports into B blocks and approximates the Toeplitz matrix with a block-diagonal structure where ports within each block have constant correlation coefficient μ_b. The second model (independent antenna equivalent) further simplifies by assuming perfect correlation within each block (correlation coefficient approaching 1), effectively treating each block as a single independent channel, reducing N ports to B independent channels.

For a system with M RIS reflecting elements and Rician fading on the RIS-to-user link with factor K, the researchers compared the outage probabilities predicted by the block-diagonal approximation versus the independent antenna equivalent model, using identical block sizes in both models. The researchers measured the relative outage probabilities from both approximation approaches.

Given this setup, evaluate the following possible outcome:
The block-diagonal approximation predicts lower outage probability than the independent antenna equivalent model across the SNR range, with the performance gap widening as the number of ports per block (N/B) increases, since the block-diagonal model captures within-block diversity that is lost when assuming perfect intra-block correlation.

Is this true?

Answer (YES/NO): NO